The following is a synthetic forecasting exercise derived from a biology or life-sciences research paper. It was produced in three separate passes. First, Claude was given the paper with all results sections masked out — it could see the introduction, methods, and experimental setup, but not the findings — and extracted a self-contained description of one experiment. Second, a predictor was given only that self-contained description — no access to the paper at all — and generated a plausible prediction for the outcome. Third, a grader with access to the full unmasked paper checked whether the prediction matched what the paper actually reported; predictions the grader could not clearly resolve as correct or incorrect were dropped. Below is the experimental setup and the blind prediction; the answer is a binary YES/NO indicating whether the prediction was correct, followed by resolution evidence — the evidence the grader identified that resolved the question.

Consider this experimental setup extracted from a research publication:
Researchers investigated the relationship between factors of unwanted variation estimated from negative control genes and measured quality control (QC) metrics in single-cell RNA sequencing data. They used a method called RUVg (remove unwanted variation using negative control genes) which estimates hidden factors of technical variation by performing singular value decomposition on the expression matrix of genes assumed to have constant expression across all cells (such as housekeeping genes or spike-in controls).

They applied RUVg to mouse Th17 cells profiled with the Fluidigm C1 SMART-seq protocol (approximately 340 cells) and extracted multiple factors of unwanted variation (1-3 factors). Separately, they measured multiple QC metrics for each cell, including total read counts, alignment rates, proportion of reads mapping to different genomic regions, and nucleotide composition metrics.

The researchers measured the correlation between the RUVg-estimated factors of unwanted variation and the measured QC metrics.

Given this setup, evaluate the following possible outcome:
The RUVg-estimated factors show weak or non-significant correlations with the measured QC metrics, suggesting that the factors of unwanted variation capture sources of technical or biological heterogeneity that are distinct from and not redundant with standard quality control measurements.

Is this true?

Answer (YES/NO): NO